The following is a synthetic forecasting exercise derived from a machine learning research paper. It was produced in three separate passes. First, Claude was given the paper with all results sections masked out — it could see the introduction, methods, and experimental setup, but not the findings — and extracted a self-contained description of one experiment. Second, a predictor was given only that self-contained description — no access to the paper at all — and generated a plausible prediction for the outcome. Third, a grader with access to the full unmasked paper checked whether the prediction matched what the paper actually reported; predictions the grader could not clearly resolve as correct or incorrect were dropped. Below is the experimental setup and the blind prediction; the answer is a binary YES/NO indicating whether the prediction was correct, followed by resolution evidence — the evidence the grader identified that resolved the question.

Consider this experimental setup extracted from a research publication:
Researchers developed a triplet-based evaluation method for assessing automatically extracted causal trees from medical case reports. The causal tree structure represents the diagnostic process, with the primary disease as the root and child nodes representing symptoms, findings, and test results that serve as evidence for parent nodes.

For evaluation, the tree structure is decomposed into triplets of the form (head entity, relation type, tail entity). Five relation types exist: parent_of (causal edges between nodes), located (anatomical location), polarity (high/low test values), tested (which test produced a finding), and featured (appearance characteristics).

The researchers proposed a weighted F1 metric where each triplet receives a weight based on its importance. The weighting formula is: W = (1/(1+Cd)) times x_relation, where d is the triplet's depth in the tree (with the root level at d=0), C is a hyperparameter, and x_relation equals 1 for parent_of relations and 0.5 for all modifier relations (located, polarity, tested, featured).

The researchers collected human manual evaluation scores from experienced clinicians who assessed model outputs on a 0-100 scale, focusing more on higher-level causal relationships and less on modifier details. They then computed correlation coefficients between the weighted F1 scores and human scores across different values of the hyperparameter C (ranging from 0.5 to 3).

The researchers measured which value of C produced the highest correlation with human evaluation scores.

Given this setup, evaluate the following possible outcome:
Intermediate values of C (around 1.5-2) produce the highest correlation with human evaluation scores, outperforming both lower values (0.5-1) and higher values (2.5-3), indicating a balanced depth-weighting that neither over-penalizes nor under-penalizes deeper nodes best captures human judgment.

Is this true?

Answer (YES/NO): YES